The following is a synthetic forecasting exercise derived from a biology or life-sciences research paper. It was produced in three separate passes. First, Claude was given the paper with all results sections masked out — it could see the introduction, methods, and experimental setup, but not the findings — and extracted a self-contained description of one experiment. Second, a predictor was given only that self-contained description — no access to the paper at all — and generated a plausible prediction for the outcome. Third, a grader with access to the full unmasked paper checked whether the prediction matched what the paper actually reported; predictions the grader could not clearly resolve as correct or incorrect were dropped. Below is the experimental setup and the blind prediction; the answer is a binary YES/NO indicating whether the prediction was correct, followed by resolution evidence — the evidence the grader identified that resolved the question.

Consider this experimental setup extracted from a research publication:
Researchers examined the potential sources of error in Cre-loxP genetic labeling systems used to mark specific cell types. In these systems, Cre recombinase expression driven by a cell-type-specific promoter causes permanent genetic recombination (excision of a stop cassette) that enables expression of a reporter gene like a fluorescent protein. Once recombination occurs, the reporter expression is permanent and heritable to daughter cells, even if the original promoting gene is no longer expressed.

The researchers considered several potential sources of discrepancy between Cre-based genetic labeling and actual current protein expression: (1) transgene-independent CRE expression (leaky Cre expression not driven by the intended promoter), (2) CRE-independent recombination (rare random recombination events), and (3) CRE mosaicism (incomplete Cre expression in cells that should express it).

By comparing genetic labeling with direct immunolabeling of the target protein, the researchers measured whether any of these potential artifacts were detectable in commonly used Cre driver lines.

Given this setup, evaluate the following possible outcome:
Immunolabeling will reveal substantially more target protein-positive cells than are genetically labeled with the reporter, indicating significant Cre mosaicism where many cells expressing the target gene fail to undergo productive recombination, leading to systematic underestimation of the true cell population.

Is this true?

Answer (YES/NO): NO